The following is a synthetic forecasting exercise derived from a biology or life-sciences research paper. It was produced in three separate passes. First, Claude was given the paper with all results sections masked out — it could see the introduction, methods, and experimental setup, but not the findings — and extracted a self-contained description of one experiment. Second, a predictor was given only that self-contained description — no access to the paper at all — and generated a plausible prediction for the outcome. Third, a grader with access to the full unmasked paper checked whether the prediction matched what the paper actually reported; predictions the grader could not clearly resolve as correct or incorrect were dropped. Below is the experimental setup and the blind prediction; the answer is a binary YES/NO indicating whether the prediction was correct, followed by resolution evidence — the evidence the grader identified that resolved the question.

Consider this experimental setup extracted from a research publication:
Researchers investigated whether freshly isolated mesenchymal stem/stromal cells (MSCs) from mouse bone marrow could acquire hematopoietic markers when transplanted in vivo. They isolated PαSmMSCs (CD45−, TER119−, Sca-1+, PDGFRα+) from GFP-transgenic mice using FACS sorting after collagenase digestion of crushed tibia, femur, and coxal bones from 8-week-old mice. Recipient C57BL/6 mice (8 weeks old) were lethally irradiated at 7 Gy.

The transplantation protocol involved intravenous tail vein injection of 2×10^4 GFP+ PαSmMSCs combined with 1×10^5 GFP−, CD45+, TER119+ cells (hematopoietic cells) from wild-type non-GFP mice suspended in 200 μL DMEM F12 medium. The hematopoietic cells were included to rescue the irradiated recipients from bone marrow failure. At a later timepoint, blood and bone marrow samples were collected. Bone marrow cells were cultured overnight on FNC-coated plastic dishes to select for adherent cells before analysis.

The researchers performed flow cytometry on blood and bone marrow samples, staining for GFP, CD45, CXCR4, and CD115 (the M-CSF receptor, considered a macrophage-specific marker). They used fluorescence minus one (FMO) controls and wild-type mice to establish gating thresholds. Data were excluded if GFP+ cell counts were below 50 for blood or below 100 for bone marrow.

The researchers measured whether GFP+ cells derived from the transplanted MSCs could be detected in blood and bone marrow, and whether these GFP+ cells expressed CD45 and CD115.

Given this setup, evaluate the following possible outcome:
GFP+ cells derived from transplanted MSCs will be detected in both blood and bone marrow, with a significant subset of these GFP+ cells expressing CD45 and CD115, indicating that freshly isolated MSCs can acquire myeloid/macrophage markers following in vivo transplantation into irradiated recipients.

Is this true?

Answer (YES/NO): YES